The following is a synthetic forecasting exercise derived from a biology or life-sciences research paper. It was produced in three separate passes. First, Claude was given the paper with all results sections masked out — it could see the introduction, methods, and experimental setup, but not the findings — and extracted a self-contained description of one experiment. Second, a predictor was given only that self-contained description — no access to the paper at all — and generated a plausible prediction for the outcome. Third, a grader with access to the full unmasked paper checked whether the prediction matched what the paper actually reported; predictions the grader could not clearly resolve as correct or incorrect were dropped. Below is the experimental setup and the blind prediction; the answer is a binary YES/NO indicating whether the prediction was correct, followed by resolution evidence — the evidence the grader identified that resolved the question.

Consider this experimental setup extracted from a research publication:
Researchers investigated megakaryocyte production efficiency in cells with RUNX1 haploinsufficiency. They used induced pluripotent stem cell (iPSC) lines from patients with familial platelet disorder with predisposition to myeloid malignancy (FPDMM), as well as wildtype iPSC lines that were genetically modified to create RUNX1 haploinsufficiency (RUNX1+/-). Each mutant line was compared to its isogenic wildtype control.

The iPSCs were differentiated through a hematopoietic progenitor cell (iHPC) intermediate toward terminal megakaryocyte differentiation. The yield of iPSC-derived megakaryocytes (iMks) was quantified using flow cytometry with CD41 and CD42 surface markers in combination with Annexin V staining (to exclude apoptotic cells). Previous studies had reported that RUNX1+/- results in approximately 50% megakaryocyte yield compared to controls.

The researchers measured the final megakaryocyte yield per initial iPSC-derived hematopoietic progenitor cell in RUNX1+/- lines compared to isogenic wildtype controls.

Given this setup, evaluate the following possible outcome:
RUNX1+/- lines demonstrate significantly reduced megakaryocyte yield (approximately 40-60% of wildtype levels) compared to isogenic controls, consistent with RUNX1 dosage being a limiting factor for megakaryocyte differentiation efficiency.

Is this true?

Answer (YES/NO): YES